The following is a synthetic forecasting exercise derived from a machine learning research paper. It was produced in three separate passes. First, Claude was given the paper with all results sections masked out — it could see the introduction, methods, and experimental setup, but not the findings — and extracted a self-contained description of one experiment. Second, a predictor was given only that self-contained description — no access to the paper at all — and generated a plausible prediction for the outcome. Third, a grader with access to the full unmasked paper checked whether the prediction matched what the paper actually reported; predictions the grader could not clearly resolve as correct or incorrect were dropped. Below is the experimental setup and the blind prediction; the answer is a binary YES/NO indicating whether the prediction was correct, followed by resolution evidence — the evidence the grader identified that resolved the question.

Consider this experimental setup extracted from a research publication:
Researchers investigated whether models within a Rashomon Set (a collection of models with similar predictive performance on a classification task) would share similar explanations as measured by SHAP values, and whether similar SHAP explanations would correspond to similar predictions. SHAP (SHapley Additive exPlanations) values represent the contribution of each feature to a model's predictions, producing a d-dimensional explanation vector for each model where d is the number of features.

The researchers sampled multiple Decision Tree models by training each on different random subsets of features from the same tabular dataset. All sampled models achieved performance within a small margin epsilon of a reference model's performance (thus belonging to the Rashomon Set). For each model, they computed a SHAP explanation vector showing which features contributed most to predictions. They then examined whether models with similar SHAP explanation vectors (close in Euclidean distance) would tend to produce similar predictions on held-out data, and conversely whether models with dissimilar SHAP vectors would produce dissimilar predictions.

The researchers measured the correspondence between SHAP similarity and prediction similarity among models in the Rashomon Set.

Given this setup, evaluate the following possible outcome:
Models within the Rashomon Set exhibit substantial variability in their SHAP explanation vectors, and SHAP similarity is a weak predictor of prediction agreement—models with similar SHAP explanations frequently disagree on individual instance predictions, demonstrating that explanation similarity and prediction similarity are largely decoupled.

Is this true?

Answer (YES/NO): NO